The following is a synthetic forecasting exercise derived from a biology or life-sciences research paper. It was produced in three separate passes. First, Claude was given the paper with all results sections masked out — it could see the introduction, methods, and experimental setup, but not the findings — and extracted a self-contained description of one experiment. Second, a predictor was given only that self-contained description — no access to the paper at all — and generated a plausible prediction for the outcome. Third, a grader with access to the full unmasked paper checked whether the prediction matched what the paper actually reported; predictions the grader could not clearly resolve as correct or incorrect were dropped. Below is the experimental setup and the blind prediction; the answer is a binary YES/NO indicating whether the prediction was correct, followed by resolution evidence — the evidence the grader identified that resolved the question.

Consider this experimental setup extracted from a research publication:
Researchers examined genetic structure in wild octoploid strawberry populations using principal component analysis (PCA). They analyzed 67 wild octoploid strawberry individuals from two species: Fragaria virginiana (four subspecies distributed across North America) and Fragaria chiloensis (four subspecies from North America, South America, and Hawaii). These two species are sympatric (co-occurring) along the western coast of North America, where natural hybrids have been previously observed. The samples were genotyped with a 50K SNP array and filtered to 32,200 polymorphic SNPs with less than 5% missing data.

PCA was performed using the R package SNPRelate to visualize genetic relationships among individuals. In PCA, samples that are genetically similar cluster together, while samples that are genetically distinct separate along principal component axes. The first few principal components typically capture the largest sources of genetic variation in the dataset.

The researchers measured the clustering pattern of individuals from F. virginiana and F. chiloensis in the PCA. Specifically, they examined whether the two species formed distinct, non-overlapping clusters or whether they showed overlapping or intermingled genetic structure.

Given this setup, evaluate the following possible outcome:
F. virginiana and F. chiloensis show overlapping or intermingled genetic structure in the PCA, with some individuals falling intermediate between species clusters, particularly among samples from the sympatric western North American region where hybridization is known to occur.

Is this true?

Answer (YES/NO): NO